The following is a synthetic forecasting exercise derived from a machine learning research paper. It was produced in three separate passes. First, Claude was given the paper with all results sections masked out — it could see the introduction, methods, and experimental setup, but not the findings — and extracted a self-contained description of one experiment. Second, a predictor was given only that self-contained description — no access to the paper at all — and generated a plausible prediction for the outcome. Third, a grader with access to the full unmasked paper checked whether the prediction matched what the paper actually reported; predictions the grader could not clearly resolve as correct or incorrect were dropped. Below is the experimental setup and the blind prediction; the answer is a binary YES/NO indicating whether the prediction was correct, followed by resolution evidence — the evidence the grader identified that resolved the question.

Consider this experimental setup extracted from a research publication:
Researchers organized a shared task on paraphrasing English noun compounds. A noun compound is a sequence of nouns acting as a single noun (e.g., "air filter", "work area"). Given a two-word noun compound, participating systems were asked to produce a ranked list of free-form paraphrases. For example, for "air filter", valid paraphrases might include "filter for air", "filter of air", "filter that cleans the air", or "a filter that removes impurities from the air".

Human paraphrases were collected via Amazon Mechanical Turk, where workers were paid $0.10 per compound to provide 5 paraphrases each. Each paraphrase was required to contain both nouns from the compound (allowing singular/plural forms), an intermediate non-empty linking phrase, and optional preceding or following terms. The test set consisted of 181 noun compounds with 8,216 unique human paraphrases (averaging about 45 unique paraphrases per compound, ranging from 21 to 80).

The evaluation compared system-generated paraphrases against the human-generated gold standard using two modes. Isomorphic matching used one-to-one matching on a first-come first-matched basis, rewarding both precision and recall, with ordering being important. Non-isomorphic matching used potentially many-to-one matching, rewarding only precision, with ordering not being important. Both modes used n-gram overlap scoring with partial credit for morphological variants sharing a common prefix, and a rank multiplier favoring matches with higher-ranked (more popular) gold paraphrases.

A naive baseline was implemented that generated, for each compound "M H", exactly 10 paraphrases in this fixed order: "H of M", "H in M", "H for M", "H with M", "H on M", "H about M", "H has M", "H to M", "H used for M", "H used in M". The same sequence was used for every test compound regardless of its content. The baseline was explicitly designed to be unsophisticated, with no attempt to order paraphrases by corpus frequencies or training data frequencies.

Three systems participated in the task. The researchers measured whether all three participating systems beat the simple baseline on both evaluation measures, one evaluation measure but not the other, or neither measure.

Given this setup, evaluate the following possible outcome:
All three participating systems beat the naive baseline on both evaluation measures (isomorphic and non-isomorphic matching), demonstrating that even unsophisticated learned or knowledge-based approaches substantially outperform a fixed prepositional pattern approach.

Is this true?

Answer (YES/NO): NO